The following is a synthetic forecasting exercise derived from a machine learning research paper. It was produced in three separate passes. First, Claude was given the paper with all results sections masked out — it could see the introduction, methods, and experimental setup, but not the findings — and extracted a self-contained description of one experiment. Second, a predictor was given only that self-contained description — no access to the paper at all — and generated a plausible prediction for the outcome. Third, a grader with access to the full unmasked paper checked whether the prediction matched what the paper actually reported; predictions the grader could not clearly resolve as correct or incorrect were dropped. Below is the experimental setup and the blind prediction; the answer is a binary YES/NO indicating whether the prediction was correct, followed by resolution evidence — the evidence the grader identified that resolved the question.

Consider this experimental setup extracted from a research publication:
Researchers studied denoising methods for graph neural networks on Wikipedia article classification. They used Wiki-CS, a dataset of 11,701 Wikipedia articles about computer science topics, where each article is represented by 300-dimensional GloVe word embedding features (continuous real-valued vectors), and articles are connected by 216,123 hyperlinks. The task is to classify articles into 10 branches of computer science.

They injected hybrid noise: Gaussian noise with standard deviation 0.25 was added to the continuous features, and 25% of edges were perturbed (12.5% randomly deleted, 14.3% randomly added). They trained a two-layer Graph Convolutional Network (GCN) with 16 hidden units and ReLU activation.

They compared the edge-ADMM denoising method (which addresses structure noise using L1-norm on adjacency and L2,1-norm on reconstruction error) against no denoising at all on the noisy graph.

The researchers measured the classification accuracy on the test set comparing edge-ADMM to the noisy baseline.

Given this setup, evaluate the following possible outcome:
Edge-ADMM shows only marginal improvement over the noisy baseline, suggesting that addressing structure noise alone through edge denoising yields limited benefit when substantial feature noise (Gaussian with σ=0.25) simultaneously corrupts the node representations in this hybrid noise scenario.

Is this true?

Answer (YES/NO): YES